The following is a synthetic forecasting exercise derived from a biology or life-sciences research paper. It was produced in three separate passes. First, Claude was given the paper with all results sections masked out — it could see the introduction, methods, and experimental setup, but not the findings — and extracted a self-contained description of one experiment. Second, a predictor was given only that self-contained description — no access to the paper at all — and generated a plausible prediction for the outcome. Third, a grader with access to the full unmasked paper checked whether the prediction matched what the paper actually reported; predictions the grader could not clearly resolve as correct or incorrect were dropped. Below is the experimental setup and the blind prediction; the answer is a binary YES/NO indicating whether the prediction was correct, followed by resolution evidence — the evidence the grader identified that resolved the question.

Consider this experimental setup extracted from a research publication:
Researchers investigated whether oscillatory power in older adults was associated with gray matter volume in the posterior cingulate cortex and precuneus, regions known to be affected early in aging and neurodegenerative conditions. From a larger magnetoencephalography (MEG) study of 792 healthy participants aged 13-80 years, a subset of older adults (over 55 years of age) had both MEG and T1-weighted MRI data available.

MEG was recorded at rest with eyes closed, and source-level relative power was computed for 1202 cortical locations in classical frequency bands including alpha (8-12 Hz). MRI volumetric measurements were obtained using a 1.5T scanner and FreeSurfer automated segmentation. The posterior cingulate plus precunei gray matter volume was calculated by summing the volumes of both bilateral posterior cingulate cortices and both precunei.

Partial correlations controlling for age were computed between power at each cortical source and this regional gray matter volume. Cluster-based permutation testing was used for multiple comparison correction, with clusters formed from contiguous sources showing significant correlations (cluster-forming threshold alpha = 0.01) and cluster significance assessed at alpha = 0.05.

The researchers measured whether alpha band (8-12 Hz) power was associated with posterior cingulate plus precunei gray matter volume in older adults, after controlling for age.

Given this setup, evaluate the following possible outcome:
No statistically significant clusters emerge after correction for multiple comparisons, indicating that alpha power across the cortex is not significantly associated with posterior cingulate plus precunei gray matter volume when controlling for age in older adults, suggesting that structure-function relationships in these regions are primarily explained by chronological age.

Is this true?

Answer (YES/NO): NO